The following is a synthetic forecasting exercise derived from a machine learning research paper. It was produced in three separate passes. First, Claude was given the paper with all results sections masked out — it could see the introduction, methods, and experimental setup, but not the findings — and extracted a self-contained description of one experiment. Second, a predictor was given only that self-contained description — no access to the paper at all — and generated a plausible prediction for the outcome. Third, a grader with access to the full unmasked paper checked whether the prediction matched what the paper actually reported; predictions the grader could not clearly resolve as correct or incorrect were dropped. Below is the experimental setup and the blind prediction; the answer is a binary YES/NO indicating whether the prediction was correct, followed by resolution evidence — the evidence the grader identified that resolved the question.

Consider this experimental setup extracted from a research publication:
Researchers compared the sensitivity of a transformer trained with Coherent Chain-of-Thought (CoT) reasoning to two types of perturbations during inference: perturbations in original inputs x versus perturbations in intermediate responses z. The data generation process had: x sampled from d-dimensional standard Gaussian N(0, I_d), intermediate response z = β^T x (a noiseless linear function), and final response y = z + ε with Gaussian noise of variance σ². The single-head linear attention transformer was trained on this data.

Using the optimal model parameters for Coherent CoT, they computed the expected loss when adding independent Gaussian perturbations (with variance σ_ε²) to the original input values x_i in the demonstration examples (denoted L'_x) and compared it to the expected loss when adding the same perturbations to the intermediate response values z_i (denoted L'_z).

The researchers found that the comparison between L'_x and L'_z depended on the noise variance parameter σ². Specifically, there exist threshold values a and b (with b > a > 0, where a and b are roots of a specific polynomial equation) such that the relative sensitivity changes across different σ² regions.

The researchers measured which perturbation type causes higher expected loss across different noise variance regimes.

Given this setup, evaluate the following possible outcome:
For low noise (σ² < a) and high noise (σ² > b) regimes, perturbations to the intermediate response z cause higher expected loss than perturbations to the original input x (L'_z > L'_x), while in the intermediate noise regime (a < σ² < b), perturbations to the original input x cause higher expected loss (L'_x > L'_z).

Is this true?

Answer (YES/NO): NO